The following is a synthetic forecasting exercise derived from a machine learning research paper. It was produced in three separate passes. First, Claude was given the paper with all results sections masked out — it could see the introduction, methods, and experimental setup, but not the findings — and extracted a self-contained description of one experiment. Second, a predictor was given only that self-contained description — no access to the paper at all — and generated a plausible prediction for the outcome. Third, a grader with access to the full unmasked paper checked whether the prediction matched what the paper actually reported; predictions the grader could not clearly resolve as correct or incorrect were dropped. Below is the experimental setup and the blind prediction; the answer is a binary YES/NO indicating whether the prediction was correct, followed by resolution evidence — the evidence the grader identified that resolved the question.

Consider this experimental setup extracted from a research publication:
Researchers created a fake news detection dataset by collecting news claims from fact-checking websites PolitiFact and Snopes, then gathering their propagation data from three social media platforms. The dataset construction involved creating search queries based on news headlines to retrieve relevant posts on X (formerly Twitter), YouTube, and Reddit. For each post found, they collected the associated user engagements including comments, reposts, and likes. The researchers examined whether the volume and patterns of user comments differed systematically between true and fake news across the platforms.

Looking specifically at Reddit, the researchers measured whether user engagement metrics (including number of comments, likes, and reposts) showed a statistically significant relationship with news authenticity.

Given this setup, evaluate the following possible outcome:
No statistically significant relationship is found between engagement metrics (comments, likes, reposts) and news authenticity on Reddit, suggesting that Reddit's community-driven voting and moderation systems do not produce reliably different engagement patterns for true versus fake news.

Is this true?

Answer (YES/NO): YES